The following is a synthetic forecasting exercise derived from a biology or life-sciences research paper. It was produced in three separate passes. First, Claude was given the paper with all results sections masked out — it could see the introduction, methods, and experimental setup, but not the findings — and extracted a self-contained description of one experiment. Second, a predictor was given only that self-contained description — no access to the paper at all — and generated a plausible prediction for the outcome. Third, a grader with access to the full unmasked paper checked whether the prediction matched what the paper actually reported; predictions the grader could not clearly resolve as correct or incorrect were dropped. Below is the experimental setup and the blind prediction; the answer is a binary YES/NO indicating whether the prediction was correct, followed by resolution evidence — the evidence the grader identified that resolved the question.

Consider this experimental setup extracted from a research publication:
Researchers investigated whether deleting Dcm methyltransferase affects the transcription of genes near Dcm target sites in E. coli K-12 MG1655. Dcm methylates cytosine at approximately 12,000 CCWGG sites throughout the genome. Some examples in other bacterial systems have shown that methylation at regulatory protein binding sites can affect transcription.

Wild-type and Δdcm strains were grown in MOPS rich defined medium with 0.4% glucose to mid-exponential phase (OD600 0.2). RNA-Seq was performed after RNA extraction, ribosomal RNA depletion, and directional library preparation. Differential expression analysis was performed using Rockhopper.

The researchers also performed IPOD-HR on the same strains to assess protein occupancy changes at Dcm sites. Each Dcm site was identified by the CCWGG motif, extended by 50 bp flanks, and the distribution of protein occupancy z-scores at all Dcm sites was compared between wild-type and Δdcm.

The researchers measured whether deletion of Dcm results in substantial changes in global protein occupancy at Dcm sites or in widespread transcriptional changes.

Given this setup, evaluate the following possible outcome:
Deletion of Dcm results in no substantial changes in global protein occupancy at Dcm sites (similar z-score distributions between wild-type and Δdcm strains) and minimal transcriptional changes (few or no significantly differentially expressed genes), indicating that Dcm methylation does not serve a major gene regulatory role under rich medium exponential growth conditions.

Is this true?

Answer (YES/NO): NO